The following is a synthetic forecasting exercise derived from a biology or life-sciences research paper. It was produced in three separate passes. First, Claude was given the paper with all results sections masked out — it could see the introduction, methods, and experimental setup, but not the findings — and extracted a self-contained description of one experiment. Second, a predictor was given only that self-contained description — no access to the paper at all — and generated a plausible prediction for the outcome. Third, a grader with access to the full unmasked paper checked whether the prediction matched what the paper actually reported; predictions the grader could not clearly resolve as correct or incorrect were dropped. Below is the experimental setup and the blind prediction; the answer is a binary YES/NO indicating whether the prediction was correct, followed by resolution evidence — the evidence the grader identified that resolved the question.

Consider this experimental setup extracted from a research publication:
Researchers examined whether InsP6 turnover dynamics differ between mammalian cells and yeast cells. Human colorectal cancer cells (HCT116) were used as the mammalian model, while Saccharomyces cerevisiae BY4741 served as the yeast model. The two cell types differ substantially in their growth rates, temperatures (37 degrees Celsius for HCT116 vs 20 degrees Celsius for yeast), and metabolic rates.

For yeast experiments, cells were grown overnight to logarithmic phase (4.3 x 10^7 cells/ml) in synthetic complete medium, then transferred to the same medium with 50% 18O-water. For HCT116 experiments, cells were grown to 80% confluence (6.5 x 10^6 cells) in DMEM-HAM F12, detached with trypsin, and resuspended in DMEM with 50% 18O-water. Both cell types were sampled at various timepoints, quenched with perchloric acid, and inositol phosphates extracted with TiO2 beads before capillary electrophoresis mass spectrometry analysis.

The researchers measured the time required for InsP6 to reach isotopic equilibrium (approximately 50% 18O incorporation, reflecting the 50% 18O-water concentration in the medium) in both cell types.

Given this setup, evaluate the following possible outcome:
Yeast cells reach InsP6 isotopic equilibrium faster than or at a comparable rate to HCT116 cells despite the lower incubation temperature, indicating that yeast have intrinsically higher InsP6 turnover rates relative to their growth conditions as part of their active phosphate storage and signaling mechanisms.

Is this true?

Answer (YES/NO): NO